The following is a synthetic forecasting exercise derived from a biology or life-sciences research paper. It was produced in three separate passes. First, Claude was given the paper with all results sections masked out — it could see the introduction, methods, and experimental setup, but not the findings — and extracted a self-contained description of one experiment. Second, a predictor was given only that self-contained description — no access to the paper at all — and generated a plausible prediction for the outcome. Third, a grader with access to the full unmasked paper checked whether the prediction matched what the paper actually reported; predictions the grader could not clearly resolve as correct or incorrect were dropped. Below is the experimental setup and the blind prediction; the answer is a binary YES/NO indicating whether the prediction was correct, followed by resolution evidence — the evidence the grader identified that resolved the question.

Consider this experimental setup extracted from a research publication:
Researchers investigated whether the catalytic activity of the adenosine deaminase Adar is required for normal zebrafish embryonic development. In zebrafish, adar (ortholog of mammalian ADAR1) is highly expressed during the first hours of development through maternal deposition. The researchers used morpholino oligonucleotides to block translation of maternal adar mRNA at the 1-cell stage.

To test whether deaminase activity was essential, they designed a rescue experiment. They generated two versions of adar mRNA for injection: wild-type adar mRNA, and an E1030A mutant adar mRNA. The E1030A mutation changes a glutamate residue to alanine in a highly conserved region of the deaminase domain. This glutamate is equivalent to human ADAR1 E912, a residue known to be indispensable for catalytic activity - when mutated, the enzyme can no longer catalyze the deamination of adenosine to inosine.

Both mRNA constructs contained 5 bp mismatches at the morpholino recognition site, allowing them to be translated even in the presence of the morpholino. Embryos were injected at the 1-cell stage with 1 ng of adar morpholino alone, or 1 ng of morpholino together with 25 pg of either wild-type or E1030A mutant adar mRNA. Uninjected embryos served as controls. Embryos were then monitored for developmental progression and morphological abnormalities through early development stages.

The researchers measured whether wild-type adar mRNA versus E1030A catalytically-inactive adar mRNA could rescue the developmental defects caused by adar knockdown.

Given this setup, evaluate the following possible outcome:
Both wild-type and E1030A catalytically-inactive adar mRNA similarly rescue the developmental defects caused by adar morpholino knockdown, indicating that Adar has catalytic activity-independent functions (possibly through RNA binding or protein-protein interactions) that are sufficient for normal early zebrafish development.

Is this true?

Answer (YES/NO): NO